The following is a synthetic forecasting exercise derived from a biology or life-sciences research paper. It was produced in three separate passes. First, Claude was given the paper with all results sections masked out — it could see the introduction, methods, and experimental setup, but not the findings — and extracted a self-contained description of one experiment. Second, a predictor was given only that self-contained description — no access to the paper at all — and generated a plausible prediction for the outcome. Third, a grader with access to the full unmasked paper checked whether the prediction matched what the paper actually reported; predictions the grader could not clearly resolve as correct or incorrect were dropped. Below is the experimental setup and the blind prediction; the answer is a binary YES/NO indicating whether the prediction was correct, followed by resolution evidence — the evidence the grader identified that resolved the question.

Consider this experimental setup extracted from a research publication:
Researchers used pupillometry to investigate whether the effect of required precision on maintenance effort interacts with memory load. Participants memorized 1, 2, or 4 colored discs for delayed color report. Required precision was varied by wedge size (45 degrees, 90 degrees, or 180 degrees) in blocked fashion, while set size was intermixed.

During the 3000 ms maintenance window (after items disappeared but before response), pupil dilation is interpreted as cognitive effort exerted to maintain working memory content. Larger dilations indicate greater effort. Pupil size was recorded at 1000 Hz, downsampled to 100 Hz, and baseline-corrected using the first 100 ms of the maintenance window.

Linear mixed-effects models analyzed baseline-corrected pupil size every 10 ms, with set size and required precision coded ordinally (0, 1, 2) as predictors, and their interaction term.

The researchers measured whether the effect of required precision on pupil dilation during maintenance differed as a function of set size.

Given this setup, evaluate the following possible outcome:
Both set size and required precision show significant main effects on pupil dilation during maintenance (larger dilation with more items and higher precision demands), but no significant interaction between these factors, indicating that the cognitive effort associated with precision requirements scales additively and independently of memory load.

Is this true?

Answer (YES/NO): YES